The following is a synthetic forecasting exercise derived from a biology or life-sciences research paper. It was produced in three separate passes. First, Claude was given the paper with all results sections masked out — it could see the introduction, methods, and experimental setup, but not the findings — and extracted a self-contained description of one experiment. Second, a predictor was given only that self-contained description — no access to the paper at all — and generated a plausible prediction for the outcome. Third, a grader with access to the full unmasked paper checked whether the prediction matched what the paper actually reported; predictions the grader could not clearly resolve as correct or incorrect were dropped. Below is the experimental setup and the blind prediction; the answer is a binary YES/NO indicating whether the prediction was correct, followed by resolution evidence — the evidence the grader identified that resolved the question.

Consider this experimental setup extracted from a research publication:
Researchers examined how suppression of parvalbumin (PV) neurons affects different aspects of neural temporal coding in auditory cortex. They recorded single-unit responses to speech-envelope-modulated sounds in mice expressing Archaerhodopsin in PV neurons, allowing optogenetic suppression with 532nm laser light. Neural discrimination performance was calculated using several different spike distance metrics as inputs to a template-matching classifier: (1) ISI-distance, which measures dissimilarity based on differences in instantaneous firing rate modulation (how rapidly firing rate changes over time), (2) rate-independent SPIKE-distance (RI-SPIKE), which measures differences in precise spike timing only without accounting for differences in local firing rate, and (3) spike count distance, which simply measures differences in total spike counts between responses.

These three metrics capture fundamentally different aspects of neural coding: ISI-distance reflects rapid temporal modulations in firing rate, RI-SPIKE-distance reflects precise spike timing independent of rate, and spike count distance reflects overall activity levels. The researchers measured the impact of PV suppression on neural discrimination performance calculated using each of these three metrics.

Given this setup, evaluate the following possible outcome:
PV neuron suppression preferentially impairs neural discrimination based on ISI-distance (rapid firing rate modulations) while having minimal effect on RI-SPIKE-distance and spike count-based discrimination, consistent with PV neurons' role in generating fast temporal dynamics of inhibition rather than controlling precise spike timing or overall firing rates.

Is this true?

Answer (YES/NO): NO